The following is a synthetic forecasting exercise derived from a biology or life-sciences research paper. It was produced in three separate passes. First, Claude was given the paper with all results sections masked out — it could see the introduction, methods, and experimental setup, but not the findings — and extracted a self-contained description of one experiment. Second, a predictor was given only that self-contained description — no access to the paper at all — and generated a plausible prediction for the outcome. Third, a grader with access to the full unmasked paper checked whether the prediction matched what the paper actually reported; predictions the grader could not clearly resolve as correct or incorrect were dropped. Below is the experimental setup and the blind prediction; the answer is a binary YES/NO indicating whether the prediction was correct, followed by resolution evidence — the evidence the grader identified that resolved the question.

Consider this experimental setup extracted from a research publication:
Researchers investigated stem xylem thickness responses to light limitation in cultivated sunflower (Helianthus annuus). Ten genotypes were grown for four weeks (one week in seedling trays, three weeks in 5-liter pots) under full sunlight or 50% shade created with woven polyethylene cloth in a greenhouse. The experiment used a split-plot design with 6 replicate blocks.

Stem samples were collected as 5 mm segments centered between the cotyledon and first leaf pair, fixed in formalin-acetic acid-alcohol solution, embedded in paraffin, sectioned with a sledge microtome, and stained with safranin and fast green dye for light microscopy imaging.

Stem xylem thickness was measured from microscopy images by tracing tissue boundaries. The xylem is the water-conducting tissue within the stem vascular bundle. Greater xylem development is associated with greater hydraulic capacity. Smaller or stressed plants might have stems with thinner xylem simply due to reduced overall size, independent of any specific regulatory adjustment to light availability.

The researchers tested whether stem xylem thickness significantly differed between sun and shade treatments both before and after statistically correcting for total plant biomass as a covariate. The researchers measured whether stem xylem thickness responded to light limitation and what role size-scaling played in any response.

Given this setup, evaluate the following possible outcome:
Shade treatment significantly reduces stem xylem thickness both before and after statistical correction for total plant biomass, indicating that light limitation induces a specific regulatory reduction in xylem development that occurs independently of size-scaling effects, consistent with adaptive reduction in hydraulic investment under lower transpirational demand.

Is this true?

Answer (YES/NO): NO